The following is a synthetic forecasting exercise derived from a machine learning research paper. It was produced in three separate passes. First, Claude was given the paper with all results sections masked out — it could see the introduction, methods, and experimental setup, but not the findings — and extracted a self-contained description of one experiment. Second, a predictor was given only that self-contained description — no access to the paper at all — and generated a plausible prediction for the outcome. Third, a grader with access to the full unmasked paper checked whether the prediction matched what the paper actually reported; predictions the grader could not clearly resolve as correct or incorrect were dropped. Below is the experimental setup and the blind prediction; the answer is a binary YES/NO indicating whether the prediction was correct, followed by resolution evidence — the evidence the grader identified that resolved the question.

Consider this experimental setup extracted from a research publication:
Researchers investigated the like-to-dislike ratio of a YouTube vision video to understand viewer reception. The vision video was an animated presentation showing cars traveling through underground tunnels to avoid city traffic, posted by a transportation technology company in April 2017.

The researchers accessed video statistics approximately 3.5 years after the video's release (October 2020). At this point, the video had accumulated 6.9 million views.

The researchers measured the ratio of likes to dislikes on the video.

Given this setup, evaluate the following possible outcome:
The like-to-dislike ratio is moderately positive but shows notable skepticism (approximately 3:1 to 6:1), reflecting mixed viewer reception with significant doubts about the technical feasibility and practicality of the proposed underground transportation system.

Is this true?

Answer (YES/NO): NO